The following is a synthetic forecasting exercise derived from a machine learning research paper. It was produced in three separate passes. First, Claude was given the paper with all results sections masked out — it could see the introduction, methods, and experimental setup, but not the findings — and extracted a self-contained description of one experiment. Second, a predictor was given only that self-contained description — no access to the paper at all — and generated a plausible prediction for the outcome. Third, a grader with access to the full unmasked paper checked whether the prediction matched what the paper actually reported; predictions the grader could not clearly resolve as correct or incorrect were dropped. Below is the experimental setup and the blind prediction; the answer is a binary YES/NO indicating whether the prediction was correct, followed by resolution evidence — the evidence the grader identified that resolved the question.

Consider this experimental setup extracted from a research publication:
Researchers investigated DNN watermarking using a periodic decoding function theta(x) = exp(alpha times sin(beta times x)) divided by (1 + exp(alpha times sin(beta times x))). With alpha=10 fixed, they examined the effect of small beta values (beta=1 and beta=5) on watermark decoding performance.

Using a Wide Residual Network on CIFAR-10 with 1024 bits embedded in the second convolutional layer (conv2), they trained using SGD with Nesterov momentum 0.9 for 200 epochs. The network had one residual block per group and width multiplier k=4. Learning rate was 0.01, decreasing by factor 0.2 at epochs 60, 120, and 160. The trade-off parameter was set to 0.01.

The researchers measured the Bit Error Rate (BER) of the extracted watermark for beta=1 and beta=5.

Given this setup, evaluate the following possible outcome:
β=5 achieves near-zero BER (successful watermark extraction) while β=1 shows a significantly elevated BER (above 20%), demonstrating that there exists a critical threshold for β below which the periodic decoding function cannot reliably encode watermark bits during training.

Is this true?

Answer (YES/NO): NO